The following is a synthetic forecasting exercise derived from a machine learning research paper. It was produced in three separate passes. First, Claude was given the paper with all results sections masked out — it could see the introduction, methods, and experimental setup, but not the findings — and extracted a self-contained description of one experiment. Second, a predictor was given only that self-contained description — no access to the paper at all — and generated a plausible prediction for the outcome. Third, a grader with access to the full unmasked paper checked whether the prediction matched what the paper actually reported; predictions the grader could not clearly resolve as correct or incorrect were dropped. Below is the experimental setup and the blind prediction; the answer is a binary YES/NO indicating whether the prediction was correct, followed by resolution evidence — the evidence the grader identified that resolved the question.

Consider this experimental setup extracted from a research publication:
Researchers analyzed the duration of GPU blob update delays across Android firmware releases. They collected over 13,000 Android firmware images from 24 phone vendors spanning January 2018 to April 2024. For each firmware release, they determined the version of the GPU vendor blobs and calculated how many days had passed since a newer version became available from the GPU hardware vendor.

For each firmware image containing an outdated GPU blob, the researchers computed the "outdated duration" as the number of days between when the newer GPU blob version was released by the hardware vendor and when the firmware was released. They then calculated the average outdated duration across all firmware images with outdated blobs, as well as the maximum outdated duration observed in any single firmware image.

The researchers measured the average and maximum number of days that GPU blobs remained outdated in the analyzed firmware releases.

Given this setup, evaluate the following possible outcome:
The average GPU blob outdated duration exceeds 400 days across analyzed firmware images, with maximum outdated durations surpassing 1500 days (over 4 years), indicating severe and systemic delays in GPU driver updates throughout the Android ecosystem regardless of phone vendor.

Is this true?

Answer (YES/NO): NO